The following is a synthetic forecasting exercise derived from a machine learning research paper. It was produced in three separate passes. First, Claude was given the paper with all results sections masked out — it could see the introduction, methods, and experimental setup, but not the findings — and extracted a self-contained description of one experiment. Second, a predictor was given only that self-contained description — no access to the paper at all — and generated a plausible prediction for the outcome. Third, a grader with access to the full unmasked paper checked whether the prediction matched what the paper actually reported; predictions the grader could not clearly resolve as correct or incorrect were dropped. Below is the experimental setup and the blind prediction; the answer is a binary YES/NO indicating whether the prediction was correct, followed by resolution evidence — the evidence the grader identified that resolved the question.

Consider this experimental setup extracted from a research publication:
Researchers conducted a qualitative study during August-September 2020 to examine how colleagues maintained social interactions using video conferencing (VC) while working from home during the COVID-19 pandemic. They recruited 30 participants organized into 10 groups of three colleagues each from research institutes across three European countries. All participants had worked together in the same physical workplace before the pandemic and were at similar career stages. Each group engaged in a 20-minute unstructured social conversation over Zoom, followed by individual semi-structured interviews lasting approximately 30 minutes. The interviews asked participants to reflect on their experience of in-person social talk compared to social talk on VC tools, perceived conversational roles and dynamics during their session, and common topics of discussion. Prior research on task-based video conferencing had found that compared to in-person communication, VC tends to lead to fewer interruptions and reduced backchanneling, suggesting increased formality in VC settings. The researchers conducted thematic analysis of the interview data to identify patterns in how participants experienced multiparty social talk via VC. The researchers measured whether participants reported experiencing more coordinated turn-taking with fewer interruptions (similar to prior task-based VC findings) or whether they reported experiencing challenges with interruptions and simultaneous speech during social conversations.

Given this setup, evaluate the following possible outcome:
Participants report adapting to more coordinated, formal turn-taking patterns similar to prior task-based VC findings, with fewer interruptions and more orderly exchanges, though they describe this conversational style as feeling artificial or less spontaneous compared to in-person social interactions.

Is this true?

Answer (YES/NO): NO